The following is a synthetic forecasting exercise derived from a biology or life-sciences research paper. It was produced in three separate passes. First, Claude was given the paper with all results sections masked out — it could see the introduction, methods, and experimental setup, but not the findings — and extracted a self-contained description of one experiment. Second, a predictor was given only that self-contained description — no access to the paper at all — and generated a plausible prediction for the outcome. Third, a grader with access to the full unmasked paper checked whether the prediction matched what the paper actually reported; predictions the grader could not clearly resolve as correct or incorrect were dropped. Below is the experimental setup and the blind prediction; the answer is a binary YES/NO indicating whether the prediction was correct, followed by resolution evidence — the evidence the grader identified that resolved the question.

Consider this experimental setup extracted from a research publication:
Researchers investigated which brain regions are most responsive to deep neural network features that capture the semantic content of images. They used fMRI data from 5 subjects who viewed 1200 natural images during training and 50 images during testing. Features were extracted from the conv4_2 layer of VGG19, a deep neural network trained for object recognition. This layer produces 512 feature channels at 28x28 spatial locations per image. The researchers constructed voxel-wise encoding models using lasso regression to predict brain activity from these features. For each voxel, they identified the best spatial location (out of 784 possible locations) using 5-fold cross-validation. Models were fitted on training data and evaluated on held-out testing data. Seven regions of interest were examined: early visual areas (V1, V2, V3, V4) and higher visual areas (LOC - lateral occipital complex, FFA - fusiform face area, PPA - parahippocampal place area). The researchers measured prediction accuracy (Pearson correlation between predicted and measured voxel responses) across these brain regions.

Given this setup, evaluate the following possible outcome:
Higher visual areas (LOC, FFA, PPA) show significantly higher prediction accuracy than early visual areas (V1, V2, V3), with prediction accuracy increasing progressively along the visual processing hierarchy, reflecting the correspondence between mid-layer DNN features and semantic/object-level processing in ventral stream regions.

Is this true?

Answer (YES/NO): NO